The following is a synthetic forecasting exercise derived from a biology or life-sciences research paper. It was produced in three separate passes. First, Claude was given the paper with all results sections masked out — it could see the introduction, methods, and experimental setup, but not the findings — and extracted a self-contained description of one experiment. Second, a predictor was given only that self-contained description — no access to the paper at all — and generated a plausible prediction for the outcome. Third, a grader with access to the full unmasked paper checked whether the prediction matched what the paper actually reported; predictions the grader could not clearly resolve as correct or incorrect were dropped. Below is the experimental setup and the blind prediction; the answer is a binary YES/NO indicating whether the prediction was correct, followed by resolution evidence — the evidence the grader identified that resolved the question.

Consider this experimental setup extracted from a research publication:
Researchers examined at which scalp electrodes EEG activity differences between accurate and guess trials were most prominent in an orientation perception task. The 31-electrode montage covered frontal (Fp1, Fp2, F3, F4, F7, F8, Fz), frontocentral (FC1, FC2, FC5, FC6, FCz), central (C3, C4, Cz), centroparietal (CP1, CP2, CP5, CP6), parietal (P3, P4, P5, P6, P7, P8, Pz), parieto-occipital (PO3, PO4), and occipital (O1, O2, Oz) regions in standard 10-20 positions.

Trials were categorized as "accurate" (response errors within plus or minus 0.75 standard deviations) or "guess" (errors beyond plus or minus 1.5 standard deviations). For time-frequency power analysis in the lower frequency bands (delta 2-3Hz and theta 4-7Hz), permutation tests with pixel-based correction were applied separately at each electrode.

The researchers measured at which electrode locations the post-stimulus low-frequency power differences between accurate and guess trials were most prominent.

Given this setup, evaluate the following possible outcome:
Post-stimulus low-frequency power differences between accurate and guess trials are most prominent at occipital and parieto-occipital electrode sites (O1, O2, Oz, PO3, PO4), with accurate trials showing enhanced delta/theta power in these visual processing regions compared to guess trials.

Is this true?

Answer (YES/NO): NO